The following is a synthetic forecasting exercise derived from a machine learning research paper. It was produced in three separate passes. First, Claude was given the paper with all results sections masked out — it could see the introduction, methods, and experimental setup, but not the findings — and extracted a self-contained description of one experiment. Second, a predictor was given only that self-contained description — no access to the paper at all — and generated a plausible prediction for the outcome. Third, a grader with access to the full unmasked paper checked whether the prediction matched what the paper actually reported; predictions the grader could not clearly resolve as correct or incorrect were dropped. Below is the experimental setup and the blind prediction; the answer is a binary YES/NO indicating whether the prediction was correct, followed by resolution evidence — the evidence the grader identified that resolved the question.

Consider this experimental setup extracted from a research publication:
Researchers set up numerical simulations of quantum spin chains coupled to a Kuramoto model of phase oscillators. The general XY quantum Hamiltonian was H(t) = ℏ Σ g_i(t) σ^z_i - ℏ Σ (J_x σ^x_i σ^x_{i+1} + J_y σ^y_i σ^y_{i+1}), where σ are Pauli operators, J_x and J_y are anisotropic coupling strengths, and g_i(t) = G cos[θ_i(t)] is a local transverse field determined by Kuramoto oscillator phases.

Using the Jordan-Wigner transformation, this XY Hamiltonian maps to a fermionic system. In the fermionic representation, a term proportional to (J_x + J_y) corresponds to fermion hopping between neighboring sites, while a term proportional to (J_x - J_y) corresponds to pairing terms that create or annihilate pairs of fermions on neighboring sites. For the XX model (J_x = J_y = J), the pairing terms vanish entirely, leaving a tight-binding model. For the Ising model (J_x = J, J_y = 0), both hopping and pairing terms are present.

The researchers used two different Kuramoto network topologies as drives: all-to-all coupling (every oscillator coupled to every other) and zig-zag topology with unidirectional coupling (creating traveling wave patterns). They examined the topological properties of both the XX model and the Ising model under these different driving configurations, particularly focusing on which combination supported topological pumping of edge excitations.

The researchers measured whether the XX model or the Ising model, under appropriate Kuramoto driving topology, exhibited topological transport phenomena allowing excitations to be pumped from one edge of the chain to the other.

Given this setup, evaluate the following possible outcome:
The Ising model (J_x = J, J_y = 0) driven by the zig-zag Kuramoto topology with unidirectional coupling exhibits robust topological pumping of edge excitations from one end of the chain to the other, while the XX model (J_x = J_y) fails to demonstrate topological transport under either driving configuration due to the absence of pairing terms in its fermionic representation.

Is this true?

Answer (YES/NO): NO